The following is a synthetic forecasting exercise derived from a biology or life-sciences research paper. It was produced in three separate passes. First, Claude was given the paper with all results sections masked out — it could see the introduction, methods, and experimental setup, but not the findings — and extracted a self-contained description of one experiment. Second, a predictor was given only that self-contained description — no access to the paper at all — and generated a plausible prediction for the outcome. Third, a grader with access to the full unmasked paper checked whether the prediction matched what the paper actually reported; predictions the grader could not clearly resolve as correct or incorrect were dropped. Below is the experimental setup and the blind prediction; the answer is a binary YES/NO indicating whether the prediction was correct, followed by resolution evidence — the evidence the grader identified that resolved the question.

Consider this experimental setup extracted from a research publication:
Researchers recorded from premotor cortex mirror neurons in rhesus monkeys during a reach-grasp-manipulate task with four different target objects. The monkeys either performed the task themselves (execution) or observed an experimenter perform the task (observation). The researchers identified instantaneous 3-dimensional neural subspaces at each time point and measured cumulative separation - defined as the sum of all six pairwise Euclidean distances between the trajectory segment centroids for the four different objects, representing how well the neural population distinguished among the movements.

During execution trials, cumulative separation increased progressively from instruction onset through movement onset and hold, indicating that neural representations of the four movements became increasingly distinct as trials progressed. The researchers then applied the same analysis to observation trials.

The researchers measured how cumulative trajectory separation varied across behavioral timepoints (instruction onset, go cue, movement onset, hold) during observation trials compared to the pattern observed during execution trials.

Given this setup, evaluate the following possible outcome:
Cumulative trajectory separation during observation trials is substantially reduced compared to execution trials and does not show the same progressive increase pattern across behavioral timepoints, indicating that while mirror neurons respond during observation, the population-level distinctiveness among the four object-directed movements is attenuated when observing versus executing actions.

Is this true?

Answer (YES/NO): NO